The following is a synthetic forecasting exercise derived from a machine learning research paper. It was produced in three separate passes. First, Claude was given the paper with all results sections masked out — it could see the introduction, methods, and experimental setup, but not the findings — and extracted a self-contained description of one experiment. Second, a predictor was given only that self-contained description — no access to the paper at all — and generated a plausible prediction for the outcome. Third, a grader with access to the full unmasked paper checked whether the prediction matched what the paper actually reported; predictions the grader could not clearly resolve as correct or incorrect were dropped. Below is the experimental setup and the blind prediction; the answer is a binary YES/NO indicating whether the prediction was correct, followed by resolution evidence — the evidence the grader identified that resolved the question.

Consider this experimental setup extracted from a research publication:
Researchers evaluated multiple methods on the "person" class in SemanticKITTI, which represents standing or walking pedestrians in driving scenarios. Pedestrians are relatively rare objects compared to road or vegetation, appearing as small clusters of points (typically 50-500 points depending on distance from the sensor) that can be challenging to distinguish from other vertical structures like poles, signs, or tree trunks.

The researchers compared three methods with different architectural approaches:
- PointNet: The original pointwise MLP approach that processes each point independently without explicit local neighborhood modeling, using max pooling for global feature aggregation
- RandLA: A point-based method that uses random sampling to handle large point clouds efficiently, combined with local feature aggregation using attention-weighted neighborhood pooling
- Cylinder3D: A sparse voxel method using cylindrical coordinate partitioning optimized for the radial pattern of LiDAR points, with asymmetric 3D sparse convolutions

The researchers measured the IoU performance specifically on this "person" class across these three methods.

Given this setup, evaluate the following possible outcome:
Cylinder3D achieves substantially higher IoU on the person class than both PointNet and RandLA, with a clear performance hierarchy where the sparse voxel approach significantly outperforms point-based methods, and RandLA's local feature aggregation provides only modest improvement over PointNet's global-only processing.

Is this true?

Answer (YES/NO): NO